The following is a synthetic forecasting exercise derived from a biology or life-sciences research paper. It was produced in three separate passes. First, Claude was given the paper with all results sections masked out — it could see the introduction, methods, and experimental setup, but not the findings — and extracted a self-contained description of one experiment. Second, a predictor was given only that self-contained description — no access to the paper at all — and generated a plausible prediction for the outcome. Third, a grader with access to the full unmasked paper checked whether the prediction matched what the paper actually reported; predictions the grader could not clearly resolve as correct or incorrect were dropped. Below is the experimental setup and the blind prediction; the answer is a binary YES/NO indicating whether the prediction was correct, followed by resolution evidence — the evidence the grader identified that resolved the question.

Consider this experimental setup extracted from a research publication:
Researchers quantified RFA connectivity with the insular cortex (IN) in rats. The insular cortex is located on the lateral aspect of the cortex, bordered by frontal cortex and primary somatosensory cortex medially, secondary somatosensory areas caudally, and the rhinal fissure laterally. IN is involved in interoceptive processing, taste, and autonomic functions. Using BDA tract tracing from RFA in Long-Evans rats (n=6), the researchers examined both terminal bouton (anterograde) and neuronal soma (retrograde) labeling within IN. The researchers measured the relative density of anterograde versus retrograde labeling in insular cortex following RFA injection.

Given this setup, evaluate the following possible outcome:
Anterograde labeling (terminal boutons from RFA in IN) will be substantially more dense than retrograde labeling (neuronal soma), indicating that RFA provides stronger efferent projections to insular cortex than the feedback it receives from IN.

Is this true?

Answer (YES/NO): NO